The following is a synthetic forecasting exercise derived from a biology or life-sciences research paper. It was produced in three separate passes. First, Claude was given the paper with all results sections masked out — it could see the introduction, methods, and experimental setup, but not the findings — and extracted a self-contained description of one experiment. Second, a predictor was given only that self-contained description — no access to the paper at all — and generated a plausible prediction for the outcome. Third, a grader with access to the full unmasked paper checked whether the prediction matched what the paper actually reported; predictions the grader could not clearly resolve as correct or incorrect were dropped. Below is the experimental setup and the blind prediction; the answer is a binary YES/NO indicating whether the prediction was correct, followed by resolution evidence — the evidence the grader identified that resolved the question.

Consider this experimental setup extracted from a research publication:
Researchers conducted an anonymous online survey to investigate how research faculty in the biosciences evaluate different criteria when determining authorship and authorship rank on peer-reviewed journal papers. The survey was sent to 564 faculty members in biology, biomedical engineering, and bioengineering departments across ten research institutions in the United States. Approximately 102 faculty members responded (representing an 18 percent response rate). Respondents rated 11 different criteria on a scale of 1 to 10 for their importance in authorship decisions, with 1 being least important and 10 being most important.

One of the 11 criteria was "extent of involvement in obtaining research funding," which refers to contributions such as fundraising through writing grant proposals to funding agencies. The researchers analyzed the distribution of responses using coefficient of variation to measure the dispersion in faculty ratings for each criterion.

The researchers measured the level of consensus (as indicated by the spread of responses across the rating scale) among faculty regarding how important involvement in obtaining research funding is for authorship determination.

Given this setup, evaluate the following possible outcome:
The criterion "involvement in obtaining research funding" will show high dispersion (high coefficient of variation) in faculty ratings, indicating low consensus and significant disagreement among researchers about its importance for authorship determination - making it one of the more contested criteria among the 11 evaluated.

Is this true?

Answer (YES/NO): YES